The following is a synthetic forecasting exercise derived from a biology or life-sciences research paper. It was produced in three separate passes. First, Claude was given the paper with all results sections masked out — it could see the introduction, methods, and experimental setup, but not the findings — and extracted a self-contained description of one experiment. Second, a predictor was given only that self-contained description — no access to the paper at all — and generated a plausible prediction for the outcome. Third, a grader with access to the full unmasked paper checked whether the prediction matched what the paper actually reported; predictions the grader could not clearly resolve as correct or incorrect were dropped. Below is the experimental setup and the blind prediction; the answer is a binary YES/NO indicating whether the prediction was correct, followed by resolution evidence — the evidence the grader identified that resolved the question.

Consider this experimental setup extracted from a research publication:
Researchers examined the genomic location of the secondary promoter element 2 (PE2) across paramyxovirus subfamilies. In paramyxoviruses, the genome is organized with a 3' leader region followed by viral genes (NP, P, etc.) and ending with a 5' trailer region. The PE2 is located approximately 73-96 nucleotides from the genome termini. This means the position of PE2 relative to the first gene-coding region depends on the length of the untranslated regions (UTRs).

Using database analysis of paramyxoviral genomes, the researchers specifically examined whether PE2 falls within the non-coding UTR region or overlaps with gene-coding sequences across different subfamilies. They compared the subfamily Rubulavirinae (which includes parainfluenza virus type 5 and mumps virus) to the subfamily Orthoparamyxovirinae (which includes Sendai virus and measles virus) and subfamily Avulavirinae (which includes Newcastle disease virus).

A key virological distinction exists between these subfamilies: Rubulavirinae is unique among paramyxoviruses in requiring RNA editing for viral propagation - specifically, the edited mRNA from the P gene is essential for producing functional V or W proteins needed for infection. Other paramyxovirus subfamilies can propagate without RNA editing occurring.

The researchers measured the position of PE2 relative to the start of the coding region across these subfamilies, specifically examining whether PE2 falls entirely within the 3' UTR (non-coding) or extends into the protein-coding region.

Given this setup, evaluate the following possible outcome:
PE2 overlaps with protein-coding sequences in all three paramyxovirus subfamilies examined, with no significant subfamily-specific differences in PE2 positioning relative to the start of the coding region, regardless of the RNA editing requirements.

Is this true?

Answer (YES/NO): NO